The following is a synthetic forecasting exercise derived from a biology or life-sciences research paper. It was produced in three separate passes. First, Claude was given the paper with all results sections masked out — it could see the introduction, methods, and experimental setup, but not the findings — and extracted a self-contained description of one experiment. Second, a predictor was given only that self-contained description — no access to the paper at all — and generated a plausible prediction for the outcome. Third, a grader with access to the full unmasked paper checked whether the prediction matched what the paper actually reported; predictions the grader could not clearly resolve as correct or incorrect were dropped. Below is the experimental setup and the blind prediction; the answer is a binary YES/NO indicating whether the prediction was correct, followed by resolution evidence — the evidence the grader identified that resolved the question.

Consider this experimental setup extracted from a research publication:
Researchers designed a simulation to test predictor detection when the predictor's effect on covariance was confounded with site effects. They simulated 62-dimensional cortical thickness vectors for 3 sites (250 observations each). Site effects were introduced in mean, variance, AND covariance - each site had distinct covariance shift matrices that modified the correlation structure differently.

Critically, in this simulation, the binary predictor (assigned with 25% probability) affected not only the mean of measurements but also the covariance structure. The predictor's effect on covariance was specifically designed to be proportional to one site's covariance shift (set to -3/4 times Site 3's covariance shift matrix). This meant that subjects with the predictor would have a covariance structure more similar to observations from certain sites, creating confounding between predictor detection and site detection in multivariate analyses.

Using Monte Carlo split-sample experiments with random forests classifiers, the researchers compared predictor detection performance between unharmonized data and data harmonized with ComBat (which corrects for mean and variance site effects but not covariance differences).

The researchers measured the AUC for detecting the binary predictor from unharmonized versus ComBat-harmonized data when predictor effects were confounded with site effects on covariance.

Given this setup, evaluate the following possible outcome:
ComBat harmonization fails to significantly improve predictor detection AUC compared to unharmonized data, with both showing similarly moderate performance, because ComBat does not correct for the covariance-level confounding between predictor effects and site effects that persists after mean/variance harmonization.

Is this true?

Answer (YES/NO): YES